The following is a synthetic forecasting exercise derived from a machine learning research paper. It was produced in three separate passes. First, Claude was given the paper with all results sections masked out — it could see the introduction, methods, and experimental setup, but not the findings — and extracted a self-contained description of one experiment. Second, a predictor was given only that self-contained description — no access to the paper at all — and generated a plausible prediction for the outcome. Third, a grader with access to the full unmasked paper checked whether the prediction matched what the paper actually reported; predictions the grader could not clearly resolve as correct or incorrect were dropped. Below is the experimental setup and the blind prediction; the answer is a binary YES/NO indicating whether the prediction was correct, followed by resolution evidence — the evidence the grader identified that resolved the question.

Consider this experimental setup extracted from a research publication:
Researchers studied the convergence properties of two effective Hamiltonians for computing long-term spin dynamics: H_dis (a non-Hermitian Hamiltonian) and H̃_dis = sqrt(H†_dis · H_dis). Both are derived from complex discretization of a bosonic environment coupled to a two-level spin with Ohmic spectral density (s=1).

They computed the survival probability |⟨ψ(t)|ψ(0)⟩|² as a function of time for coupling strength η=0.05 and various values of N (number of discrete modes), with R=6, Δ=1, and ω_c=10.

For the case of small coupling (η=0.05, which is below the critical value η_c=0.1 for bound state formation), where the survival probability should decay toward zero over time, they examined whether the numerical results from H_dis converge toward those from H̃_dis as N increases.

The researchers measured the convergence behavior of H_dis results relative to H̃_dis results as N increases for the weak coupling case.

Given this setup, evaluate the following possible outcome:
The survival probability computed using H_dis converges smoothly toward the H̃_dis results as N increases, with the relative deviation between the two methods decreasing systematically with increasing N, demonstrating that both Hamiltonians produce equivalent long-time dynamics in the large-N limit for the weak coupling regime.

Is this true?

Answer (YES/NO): YES